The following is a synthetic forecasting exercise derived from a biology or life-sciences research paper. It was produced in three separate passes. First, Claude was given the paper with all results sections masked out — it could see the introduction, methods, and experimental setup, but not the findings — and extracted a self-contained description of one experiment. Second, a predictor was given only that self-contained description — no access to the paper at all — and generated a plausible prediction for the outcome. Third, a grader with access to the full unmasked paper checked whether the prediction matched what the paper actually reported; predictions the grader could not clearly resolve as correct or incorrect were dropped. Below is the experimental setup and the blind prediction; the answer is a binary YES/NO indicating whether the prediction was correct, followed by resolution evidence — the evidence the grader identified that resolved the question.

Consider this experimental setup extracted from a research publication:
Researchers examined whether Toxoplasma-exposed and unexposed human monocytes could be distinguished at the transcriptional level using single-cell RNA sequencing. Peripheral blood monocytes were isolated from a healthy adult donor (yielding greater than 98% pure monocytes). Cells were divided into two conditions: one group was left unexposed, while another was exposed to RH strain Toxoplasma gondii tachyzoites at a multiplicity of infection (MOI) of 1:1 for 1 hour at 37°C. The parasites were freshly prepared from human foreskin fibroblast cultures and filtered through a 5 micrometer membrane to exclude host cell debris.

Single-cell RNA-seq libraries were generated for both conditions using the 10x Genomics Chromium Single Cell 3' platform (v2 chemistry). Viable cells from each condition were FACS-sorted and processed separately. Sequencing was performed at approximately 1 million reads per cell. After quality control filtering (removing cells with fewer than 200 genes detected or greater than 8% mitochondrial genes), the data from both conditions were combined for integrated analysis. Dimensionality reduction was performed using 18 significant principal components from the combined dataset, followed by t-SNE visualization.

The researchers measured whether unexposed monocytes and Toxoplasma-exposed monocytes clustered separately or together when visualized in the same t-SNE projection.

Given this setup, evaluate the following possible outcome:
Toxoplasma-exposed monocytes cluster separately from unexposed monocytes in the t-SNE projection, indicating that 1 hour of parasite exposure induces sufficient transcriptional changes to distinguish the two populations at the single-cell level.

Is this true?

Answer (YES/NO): NO